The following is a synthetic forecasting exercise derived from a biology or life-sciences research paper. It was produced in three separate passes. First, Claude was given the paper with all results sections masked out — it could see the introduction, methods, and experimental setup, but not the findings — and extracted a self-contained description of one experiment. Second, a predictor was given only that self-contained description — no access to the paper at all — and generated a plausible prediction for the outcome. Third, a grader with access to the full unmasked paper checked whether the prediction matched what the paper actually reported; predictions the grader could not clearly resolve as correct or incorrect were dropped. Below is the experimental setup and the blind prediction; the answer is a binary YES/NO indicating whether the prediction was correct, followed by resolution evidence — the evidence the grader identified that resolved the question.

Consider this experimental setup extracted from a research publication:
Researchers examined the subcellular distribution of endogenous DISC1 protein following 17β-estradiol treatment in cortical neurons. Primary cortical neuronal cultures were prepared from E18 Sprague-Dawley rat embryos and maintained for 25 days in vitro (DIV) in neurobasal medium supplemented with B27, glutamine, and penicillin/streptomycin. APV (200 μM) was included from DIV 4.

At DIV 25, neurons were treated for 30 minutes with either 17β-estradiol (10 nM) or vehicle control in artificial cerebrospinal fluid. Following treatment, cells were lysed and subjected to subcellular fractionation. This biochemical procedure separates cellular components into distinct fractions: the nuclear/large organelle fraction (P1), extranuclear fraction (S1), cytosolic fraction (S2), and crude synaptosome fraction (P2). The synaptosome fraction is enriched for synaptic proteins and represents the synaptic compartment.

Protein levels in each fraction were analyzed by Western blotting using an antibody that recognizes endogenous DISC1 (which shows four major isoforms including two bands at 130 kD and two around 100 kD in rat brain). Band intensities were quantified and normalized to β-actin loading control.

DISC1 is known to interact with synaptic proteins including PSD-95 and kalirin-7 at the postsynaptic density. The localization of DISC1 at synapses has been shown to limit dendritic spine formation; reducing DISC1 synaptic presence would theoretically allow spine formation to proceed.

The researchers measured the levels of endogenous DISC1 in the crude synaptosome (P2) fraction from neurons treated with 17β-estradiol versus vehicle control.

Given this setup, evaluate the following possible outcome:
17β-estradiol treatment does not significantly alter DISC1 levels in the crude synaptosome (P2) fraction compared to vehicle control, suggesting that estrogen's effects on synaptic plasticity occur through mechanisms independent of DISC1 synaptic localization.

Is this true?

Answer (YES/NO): NO